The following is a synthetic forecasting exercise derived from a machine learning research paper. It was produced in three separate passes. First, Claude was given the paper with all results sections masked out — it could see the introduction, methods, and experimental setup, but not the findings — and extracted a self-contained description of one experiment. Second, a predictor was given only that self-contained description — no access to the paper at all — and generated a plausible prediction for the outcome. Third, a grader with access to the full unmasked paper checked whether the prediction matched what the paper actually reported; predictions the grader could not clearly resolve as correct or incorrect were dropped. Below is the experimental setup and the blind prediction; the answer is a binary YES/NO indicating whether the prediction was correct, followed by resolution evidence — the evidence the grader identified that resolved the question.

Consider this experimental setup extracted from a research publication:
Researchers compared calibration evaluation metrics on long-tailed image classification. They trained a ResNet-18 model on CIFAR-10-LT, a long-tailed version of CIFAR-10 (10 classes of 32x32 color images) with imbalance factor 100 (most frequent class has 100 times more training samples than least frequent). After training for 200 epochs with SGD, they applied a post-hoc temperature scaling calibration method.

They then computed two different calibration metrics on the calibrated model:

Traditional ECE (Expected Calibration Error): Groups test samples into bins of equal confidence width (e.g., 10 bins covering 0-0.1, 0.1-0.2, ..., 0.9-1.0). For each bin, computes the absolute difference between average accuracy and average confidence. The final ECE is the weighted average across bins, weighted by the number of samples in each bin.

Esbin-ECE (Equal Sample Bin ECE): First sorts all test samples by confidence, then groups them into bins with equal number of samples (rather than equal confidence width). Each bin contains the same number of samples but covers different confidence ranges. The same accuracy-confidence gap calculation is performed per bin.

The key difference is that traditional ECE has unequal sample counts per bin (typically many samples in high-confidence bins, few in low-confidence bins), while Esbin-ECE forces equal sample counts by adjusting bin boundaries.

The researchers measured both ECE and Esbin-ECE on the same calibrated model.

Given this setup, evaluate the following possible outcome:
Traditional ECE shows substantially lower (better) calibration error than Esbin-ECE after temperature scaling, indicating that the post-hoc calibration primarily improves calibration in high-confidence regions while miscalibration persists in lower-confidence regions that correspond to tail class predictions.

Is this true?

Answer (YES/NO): NO